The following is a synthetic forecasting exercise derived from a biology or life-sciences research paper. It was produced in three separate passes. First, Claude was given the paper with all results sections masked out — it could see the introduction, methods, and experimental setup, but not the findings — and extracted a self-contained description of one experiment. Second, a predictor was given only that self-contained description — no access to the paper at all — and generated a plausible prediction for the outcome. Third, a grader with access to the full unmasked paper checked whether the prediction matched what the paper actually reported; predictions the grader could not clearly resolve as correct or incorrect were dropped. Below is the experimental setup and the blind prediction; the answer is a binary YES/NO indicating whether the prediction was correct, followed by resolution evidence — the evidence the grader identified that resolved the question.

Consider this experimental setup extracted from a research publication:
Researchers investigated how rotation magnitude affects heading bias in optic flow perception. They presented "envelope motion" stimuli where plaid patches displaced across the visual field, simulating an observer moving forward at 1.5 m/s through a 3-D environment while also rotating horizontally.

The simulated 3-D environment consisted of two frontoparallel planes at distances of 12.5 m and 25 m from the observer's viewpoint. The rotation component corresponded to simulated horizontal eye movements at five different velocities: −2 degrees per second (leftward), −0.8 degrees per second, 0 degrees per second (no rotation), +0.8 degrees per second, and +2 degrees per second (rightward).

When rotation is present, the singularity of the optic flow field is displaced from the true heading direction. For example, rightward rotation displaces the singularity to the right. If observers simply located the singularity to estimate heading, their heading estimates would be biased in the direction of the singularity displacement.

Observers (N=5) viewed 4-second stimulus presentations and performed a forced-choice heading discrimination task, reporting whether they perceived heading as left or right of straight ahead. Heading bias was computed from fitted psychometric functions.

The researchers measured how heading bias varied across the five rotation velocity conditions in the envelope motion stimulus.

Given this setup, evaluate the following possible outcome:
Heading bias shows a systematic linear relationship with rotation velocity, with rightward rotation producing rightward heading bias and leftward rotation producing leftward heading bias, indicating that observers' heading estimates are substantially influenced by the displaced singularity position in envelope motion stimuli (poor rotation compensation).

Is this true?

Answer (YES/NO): NO